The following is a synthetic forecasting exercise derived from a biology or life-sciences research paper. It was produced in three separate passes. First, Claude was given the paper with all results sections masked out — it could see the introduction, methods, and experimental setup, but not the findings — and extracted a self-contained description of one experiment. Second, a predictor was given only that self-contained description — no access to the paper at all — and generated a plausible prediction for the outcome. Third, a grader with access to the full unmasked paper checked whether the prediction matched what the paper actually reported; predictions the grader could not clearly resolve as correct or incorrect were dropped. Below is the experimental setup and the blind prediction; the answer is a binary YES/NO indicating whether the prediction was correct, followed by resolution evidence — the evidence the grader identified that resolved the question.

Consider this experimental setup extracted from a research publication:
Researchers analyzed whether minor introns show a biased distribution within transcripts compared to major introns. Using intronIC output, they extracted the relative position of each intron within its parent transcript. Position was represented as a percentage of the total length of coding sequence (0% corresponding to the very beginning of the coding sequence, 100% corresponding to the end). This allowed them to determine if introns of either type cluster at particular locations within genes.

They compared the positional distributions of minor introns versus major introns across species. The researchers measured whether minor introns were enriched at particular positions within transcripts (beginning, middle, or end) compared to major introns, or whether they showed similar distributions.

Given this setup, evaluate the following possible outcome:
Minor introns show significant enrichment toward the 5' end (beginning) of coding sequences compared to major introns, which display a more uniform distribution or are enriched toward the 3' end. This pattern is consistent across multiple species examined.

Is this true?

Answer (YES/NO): NO